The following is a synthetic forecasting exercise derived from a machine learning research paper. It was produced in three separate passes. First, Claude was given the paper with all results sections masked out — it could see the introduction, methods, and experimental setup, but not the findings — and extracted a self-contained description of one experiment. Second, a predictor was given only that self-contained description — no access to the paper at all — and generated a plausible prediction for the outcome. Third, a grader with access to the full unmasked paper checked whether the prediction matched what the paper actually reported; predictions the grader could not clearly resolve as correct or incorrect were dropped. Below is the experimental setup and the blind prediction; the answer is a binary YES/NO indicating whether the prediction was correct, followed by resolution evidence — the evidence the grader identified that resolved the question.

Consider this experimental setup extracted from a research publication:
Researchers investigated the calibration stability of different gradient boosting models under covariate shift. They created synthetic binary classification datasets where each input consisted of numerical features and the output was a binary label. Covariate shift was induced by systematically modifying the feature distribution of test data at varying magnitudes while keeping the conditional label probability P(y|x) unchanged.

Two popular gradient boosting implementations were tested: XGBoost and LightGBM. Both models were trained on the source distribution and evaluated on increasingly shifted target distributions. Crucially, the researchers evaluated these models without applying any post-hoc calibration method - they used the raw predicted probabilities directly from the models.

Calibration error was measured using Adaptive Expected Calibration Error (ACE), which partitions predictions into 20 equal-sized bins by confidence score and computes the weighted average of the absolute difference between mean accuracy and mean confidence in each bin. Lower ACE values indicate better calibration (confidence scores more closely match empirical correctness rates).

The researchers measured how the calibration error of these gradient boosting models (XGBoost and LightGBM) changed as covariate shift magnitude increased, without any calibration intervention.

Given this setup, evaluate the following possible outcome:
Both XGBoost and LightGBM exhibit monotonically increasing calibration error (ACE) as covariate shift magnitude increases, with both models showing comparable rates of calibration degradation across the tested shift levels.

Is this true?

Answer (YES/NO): NO